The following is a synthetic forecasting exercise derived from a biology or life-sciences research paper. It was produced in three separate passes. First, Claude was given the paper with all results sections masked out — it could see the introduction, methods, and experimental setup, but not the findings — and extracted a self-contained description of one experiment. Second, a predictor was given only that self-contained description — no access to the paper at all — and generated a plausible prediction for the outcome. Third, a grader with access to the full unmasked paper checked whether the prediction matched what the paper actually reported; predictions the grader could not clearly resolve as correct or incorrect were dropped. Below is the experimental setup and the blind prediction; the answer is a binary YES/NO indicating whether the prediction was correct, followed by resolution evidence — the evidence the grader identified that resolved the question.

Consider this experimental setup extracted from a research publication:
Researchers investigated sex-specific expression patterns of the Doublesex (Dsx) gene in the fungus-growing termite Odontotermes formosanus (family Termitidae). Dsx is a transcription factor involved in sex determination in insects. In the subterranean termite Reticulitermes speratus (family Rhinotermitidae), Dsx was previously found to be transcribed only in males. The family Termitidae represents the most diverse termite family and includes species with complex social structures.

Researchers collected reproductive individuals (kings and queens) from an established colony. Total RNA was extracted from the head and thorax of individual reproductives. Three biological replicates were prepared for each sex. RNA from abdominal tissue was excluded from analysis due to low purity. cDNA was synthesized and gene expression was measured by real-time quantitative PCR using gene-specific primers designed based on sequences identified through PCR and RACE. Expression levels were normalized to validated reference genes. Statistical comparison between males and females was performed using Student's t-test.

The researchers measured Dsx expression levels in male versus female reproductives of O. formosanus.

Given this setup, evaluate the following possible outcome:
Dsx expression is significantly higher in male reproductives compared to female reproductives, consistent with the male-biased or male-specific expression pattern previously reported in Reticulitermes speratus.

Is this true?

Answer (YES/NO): YES